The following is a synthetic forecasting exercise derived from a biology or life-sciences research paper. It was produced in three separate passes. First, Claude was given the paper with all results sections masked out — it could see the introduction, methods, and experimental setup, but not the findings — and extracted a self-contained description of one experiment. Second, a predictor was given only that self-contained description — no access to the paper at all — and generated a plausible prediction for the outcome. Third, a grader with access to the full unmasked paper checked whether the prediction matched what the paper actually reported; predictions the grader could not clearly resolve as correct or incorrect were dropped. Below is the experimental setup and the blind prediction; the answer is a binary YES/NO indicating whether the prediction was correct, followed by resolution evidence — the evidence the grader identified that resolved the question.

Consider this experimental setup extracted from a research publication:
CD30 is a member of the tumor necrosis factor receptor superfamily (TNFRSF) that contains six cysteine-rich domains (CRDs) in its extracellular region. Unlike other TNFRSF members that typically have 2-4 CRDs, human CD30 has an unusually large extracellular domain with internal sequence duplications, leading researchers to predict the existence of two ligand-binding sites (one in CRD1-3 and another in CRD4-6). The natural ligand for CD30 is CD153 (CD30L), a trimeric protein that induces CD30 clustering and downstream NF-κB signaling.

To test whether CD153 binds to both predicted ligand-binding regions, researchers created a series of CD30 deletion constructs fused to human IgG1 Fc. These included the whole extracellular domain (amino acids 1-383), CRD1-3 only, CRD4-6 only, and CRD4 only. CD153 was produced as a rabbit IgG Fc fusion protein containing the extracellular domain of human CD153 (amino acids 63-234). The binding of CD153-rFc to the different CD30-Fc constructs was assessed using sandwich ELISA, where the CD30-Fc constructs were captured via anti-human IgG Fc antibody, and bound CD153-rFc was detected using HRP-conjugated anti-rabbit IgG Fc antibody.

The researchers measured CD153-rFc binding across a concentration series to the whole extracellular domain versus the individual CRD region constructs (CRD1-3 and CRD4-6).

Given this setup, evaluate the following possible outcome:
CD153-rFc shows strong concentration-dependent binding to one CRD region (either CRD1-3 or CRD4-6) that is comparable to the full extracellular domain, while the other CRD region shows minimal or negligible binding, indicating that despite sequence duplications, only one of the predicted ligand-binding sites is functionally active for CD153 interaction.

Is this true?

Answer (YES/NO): NO